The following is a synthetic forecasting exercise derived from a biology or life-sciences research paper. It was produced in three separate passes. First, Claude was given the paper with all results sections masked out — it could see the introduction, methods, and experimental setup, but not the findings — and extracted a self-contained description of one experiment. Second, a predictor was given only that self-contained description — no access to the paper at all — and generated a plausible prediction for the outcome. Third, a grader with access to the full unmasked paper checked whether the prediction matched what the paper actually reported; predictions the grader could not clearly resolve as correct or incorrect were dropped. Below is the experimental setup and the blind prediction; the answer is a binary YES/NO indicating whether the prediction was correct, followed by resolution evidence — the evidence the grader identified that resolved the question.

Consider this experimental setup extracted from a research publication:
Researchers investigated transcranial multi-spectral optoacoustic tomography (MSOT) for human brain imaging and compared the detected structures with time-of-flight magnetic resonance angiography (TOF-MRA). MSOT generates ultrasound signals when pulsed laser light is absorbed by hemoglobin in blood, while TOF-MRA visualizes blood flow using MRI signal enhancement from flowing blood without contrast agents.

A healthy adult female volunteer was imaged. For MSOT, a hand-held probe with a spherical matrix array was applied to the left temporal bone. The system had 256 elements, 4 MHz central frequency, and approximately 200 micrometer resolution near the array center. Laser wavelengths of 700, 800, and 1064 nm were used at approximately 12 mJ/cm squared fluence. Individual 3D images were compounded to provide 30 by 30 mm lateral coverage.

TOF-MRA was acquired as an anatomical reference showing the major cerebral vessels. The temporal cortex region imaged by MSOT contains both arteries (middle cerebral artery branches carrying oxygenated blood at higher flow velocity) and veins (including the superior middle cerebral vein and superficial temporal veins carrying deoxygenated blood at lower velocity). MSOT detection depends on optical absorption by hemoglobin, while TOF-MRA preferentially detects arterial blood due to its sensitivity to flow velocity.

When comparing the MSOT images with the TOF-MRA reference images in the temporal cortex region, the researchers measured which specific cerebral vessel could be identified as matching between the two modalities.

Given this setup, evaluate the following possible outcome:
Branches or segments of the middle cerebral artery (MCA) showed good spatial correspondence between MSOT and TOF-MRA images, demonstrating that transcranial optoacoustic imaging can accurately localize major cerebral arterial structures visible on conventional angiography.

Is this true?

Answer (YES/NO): NO